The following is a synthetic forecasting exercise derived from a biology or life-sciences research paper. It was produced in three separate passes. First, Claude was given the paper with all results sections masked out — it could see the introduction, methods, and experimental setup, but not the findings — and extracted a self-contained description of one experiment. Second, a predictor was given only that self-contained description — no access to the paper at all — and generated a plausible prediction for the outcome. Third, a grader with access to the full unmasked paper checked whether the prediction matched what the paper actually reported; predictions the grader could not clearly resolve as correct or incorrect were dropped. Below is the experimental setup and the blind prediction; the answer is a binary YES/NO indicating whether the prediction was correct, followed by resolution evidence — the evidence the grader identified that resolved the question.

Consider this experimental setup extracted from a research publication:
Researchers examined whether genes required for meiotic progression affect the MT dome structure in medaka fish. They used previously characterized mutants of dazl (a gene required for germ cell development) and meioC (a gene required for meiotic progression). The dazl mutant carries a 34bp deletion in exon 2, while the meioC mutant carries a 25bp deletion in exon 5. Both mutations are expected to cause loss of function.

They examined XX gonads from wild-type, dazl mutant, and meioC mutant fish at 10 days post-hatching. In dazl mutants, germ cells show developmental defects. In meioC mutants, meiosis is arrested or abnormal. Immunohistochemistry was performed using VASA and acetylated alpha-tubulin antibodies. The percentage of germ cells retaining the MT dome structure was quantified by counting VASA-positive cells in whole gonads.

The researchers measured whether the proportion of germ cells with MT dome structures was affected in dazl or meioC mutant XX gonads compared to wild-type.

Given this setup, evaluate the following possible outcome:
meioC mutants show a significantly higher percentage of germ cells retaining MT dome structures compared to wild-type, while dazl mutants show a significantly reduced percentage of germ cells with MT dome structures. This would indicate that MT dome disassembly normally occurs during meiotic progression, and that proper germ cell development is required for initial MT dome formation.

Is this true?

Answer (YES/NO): NO